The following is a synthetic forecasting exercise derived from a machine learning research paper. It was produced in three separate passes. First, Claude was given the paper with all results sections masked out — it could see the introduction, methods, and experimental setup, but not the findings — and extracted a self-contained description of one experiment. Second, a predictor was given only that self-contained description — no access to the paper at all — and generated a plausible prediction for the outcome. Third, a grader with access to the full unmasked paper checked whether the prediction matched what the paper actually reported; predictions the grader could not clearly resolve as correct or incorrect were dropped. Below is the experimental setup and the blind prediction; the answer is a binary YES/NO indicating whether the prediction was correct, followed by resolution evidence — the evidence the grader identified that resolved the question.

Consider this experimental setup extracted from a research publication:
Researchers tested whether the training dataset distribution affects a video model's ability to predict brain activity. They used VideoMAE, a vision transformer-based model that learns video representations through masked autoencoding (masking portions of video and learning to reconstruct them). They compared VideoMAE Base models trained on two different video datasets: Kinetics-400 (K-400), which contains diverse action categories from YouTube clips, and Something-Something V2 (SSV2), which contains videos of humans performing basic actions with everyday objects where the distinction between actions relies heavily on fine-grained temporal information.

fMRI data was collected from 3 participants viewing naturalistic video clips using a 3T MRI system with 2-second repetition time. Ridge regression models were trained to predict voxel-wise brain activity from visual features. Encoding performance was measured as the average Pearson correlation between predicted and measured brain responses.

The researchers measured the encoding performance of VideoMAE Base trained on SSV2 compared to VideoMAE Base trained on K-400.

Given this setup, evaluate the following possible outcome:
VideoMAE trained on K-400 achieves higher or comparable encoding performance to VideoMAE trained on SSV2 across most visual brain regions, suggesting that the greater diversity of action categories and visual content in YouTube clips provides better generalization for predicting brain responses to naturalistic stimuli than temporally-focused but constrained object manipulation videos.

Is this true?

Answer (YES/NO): NO